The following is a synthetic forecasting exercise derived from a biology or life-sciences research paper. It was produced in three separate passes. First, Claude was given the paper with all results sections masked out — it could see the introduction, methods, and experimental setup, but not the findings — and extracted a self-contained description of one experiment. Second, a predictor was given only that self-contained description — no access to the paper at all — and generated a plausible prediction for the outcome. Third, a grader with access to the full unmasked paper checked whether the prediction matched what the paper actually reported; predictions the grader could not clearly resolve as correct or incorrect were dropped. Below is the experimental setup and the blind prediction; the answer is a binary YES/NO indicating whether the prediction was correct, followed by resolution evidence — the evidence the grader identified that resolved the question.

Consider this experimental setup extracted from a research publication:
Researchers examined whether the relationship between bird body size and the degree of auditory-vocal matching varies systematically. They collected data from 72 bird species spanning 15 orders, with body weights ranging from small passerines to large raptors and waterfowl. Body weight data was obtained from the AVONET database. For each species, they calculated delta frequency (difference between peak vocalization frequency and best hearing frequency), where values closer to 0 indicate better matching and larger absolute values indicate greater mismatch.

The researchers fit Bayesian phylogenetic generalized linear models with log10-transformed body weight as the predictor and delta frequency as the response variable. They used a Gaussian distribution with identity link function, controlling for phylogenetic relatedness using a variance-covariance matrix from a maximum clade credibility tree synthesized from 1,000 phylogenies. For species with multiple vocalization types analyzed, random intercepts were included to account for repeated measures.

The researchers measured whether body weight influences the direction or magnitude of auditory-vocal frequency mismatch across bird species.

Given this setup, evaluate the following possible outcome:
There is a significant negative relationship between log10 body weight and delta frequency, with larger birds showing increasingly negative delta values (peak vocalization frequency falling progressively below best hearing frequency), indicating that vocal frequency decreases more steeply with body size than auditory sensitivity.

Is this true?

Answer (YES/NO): YES